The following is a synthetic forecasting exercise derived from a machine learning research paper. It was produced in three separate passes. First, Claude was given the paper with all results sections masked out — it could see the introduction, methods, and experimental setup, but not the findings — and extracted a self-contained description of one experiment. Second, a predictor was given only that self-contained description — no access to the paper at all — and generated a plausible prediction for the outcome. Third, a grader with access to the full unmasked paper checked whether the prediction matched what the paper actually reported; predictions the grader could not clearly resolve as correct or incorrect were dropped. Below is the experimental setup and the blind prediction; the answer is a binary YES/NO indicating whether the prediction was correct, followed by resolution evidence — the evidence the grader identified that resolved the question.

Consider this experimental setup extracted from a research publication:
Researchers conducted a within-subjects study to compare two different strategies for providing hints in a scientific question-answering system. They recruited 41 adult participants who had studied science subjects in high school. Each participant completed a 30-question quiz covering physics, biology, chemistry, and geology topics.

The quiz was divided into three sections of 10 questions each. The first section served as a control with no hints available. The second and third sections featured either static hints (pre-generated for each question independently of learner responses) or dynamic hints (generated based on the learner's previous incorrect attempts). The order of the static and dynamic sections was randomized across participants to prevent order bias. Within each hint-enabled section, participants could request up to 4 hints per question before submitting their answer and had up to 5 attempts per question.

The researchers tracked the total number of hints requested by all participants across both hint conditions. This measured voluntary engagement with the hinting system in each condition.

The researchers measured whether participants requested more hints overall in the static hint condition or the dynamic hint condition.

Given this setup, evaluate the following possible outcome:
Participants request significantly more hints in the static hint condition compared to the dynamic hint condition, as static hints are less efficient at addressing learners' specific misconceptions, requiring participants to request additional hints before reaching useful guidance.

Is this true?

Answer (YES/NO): NO